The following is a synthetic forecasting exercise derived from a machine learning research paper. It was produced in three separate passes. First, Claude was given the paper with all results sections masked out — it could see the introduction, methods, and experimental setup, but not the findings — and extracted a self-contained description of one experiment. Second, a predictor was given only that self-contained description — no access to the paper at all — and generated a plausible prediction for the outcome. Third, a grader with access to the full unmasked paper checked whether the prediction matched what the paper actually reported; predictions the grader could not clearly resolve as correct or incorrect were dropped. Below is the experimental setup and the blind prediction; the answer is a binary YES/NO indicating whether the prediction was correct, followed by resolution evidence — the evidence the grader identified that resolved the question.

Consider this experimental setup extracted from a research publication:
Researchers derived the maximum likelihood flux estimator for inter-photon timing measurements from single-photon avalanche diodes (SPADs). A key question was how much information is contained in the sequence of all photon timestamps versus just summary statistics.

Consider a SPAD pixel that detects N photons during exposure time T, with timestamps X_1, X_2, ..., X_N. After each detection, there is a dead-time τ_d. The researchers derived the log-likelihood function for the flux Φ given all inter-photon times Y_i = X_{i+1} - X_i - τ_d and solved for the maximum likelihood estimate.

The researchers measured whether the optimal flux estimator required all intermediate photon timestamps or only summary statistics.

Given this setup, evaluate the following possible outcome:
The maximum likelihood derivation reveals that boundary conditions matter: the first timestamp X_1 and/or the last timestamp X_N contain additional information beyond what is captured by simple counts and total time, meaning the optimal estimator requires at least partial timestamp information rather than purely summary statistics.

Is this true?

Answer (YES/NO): YES